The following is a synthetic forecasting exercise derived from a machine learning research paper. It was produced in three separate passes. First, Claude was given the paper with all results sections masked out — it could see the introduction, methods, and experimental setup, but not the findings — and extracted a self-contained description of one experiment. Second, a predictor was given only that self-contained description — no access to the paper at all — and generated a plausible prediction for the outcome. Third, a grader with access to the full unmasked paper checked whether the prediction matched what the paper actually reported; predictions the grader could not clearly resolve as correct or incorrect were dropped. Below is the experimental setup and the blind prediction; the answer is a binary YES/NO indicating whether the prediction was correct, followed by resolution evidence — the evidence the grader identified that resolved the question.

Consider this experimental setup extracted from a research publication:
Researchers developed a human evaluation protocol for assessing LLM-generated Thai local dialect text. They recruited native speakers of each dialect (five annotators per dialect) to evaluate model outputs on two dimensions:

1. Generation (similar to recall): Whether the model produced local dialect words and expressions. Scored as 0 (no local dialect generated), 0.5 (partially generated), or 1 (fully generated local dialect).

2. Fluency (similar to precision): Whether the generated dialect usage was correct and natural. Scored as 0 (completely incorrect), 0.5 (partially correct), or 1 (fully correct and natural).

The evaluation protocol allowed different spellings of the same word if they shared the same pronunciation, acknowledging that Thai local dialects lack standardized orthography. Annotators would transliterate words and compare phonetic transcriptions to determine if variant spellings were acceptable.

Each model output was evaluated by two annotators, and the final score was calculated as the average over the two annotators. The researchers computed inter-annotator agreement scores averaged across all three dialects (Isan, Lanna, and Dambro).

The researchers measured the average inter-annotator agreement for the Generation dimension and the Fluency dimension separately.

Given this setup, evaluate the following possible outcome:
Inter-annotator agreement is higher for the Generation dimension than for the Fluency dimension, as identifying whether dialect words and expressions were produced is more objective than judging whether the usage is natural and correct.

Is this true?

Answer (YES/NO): YES